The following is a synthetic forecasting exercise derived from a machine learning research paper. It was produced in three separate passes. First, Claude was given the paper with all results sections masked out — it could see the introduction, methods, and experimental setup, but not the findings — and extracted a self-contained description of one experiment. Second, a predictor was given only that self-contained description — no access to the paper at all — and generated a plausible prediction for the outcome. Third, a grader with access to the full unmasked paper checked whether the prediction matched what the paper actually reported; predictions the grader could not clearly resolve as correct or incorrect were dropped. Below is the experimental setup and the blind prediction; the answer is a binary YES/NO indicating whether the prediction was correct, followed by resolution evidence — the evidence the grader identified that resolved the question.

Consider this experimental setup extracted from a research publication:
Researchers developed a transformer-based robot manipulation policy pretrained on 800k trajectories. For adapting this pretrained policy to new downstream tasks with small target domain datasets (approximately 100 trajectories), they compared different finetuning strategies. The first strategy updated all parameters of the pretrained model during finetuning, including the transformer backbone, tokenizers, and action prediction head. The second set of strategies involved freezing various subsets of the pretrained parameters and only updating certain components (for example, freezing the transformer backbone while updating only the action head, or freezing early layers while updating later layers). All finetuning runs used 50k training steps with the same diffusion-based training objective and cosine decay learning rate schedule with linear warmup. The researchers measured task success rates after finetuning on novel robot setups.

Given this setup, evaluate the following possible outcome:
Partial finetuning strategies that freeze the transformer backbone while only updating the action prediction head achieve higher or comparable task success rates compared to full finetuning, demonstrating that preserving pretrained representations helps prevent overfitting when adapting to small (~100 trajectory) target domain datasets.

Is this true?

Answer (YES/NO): NO